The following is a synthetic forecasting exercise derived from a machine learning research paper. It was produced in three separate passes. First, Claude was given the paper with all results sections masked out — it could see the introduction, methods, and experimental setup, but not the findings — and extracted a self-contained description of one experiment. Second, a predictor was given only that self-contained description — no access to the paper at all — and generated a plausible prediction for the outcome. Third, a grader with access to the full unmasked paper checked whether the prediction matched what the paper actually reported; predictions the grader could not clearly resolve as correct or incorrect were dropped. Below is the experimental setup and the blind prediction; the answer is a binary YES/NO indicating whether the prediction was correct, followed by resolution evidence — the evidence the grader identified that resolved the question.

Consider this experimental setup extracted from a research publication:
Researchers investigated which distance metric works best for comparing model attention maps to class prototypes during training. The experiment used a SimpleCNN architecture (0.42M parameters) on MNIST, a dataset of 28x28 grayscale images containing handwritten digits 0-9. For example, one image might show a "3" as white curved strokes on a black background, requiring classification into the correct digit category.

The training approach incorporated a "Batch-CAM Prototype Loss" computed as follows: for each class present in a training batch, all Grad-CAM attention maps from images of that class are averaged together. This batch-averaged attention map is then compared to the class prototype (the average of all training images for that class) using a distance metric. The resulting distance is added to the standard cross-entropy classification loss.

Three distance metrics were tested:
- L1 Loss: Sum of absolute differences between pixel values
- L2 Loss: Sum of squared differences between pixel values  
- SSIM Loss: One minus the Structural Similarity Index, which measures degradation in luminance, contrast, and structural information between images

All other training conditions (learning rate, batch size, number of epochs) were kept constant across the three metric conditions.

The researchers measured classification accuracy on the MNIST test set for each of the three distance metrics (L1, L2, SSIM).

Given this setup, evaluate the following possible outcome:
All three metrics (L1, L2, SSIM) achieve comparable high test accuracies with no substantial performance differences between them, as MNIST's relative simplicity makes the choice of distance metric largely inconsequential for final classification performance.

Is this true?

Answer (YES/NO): NO